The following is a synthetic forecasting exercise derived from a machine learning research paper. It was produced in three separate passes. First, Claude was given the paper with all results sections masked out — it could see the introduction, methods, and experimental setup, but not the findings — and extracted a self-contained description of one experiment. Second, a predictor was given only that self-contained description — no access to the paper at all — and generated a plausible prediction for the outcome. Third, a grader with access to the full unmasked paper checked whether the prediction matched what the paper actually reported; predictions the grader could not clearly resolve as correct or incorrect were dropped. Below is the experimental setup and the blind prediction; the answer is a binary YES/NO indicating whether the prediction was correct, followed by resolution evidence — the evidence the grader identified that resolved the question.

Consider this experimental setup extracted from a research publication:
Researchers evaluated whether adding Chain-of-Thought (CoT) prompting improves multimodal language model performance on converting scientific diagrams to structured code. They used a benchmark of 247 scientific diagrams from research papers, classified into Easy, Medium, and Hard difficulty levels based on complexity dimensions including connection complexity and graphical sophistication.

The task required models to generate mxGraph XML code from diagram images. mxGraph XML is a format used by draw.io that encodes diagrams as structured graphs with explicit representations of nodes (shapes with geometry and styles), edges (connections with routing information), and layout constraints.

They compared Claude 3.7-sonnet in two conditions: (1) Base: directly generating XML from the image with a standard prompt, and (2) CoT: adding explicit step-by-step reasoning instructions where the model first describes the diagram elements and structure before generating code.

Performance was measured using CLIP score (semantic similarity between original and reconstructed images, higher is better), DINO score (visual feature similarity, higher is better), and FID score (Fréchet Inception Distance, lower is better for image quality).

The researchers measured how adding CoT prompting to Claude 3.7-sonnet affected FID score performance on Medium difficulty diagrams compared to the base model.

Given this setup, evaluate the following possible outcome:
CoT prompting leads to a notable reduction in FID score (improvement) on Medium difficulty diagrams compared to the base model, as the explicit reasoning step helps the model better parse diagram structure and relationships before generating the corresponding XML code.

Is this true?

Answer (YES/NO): YES